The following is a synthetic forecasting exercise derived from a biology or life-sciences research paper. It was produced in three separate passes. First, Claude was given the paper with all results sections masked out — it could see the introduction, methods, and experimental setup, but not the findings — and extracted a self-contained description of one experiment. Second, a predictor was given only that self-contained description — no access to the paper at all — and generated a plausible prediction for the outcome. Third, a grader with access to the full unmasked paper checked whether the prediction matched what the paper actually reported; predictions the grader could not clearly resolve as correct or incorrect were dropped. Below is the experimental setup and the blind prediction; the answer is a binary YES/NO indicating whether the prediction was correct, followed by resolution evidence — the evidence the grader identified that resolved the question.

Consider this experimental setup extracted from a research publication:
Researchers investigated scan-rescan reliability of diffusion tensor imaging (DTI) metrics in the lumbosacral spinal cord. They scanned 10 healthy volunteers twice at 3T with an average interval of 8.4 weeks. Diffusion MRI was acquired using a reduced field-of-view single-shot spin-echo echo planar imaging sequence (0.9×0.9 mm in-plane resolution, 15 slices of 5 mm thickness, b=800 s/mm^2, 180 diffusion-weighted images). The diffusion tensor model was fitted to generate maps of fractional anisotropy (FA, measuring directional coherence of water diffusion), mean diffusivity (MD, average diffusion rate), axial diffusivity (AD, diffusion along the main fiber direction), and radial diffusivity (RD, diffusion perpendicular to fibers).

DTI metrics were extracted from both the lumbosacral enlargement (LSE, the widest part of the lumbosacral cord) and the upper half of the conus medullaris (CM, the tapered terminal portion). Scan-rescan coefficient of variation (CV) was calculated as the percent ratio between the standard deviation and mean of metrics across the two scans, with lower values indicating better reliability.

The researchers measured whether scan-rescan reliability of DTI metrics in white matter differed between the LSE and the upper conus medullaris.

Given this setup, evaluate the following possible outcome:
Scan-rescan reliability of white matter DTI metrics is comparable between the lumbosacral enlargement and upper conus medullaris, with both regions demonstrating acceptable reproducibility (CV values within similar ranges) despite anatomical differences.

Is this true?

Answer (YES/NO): NO